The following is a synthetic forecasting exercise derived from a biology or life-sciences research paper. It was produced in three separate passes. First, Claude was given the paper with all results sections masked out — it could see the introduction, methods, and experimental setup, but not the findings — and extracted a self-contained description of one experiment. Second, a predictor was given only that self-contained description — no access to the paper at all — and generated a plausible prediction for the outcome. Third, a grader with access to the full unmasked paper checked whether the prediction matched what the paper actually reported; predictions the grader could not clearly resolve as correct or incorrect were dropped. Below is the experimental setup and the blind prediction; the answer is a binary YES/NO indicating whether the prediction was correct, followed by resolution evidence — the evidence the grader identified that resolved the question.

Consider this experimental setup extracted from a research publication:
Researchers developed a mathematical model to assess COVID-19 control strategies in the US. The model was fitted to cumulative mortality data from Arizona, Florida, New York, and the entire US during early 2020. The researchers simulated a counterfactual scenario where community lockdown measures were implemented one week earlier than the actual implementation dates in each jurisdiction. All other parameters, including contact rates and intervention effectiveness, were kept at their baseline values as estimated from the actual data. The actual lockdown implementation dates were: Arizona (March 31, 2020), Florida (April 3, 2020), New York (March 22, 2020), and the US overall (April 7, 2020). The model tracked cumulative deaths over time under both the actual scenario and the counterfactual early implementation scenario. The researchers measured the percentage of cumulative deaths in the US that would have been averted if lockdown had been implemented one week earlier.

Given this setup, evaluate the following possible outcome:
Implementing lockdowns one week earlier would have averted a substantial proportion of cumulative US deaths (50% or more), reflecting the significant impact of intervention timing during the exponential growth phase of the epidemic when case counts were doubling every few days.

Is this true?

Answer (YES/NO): YES